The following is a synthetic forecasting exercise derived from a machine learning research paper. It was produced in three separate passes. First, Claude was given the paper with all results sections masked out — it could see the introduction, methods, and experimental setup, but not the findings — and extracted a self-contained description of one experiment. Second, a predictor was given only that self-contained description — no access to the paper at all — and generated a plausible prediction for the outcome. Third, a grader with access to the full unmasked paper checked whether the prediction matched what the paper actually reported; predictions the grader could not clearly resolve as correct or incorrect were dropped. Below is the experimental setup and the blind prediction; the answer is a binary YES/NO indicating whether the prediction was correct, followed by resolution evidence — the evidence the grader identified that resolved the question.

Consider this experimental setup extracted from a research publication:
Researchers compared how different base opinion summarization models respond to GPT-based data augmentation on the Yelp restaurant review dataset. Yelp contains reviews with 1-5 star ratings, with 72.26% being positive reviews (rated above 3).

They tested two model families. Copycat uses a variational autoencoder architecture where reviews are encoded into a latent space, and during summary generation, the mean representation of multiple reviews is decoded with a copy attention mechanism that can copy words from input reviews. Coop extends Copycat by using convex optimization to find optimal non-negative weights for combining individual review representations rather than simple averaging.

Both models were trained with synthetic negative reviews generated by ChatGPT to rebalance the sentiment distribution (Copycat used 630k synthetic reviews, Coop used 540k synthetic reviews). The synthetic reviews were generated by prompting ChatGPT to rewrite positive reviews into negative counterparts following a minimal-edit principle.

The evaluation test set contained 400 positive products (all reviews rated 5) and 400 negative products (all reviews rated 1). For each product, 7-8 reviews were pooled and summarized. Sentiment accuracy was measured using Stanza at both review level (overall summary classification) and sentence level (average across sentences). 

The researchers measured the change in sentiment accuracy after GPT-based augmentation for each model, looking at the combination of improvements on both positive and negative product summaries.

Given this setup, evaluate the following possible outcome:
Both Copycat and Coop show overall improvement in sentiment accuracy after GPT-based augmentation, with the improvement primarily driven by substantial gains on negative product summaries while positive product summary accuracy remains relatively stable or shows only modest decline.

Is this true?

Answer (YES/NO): YES